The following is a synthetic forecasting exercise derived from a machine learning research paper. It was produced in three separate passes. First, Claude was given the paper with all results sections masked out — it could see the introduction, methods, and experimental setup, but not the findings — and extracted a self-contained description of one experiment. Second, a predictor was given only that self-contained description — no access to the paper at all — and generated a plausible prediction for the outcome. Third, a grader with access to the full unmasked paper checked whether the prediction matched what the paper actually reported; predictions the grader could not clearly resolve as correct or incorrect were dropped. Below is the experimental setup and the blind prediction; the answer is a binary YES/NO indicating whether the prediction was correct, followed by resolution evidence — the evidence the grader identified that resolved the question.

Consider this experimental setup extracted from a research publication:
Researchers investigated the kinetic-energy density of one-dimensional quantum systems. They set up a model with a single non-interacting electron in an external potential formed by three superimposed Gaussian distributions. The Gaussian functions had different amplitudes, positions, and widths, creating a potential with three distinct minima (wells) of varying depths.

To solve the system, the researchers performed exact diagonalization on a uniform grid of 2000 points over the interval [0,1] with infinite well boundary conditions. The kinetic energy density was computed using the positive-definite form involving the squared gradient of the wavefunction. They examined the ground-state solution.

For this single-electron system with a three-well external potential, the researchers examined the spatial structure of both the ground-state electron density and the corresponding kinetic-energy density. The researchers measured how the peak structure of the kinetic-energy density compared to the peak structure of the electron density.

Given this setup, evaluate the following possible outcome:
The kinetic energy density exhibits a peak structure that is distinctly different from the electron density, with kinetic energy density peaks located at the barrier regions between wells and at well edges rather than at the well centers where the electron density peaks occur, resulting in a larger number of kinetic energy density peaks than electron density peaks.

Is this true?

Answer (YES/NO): NO